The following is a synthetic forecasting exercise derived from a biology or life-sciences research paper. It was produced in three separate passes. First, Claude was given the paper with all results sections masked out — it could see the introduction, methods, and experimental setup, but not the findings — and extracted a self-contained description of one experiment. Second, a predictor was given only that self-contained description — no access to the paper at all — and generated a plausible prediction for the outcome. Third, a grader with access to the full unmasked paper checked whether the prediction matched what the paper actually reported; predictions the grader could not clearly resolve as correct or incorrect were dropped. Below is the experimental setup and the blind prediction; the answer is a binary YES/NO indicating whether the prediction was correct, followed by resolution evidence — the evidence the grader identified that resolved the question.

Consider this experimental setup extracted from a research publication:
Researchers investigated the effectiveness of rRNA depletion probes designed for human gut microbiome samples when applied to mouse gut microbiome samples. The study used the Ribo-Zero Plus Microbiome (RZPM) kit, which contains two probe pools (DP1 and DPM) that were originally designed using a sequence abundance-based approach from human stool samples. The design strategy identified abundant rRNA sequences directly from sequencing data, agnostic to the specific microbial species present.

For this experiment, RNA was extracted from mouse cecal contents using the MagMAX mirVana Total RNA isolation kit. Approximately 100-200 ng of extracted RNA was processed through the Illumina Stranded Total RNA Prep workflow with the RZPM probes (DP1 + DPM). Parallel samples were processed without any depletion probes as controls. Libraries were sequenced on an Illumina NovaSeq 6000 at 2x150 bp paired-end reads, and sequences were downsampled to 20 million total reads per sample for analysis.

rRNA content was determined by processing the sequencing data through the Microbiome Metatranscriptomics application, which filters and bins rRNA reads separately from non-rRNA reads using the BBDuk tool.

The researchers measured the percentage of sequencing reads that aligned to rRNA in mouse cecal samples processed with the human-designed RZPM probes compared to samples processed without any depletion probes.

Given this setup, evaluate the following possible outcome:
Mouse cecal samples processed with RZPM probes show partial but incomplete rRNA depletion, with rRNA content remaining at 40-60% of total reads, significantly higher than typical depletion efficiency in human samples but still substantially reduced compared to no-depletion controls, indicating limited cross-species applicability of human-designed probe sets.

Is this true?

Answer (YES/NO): NO